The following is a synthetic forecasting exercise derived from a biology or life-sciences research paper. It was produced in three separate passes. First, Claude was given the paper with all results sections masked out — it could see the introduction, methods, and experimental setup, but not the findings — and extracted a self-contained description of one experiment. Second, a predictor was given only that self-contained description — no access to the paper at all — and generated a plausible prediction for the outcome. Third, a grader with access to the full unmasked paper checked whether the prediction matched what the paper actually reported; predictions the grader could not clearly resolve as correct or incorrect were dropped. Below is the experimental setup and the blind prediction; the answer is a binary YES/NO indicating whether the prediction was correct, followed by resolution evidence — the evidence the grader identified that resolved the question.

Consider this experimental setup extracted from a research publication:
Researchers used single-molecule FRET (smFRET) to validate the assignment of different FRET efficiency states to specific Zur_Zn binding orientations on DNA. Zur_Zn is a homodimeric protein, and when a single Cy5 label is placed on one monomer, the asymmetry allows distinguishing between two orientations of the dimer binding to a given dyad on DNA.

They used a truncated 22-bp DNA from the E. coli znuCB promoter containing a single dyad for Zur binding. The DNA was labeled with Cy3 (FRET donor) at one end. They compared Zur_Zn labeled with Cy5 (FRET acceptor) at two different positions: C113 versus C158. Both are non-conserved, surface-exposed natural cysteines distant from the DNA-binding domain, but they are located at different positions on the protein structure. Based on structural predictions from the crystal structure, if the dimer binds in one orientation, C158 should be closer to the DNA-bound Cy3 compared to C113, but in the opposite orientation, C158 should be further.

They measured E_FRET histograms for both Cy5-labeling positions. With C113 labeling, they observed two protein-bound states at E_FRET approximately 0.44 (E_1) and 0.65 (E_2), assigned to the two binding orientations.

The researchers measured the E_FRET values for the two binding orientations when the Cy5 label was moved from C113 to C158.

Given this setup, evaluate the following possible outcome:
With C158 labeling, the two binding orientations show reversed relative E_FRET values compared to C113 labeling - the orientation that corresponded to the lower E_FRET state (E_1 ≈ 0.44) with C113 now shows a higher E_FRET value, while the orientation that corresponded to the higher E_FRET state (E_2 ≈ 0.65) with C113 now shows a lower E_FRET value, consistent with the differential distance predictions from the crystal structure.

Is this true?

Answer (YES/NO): YES